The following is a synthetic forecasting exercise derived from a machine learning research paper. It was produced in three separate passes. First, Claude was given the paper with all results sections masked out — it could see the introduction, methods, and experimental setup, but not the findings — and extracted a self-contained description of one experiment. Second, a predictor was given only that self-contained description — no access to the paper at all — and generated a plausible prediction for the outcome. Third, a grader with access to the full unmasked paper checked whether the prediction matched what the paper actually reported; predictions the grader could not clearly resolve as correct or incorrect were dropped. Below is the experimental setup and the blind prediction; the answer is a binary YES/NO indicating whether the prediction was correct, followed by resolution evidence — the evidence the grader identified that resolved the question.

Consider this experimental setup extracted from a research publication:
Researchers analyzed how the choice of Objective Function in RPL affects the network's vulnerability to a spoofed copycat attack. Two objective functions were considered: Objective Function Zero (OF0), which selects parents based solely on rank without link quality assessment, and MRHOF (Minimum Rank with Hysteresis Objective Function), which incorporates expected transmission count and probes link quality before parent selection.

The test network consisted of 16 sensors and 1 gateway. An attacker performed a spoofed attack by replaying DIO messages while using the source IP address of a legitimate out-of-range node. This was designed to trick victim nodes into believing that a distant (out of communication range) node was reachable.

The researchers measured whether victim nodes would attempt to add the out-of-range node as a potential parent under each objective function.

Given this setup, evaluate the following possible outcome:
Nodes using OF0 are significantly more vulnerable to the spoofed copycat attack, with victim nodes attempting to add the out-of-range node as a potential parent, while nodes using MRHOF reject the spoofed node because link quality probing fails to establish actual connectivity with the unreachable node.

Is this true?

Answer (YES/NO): YES